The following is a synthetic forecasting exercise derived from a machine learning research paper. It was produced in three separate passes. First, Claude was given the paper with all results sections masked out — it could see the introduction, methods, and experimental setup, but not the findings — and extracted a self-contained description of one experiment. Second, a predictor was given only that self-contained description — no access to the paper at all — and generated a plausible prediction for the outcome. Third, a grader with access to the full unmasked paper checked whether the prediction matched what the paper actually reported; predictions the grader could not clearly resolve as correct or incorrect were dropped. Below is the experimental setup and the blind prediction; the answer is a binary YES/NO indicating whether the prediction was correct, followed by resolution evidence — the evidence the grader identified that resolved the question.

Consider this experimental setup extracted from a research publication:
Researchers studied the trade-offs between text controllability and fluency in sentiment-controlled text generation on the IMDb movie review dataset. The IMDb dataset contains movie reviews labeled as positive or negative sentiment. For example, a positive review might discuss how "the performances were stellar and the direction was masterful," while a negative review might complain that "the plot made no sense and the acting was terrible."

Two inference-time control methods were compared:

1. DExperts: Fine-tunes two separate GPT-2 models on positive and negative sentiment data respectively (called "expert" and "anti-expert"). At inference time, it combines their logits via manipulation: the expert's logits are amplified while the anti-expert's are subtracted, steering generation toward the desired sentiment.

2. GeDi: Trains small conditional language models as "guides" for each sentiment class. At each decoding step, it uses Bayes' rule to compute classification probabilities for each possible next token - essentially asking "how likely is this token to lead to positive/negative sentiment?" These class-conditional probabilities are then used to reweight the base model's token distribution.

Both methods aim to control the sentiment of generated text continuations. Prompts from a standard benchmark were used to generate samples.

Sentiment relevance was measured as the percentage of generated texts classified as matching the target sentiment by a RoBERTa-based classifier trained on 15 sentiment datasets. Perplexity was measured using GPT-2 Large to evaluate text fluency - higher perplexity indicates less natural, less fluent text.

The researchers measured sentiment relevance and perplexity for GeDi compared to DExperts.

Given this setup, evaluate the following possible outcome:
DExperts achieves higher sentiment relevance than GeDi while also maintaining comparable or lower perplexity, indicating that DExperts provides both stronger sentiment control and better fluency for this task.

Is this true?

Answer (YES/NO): NO